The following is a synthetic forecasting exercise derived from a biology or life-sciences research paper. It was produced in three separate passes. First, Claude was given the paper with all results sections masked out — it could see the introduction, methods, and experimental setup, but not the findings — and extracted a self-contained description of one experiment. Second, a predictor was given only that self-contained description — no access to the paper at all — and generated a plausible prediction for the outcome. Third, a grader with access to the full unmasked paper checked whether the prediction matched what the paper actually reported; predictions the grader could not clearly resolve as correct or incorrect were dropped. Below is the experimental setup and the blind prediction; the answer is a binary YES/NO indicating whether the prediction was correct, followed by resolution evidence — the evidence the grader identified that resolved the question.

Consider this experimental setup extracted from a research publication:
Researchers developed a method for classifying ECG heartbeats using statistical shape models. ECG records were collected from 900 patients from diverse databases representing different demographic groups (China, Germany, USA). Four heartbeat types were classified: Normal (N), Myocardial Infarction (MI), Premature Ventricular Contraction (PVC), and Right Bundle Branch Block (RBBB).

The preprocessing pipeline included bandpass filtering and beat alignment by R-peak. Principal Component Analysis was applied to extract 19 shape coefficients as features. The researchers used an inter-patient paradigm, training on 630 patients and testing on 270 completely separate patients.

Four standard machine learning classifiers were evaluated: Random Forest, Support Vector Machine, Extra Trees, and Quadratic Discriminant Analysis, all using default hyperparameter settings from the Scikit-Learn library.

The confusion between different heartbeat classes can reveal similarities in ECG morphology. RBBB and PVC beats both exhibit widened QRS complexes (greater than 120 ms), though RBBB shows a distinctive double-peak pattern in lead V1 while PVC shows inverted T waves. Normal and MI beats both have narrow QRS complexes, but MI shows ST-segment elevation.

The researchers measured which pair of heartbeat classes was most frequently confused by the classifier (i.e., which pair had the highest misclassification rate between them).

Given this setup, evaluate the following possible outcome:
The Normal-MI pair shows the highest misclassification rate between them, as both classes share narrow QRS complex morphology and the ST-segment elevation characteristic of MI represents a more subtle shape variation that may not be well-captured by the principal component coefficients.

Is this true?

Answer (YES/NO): NO